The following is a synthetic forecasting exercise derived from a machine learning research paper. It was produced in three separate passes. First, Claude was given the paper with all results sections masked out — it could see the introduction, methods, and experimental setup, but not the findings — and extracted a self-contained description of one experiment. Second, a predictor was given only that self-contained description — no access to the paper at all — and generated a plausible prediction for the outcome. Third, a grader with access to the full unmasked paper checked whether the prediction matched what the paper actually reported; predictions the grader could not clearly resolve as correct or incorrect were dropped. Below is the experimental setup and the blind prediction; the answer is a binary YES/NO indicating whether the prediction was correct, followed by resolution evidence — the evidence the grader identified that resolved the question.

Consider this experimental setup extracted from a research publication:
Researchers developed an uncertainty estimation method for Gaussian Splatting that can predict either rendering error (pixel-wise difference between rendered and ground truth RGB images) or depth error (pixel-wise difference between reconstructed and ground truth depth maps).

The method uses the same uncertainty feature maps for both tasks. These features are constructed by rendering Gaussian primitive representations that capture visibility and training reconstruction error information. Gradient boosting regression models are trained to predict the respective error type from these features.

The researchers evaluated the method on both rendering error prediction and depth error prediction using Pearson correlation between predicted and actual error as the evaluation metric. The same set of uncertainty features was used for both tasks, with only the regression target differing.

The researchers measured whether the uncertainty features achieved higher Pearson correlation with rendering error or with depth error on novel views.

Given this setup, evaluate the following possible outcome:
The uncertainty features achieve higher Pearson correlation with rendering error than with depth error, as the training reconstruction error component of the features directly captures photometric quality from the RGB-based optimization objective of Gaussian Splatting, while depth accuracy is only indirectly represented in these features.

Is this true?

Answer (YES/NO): NO